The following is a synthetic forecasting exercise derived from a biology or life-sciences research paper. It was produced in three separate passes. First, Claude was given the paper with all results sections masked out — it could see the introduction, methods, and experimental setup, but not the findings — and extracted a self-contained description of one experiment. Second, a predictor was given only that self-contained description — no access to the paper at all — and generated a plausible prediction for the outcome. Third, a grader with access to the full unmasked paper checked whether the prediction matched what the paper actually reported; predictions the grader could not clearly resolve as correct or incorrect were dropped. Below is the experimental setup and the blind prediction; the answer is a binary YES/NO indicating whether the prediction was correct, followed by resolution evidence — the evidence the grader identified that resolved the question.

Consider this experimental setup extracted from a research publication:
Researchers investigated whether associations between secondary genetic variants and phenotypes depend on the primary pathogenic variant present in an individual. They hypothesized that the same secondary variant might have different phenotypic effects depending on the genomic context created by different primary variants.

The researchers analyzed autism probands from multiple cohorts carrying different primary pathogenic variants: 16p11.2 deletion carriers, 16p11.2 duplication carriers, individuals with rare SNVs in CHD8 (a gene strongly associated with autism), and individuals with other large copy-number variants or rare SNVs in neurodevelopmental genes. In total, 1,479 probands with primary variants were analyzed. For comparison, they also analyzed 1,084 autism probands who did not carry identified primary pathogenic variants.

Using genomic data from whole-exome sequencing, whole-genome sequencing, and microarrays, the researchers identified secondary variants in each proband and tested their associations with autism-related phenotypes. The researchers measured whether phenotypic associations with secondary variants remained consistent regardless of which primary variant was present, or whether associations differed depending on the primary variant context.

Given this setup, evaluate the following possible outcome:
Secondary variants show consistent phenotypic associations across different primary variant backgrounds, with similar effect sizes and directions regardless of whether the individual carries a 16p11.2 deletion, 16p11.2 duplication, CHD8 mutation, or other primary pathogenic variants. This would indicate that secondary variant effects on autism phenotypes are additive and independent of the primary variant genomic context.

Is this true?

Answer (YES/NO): NO